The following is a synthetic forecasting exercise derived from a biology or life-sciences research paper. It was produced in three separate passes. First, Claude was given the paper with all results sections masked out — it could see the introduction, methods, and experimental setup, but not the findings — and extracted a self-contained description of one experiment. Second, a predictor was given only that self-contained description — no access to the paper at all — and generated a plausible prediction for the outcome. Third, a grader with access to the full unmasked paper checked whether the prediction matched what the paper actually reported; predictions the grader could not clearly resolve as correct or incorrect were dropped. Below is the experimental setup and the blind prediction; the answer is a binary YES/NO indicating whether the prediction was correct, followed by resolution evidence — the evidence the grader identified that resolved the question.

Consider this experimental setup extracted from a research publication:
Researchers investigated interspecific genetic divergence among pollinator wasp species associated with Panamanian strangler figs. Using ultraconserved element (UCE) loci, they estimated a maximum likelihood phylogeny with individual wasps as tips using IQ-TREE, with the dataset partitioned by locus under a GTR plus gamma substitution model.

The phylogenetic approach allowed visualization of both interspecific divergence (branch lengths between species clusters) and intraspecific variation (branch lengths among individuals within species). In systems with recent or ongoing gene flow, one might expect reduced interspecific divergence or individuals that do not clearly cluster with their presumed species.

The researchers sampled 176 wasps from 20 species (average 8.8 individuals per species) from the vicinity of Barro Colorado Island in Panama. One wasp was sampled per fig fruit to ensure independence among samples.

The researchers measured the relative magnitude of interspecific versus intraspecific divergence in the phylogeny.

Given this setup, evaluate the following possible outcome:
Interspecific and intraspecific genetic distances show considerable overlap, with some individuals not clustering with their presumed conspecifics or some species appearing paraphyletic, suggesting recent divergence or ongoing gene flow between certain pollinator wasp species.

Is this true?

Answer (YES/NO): NO